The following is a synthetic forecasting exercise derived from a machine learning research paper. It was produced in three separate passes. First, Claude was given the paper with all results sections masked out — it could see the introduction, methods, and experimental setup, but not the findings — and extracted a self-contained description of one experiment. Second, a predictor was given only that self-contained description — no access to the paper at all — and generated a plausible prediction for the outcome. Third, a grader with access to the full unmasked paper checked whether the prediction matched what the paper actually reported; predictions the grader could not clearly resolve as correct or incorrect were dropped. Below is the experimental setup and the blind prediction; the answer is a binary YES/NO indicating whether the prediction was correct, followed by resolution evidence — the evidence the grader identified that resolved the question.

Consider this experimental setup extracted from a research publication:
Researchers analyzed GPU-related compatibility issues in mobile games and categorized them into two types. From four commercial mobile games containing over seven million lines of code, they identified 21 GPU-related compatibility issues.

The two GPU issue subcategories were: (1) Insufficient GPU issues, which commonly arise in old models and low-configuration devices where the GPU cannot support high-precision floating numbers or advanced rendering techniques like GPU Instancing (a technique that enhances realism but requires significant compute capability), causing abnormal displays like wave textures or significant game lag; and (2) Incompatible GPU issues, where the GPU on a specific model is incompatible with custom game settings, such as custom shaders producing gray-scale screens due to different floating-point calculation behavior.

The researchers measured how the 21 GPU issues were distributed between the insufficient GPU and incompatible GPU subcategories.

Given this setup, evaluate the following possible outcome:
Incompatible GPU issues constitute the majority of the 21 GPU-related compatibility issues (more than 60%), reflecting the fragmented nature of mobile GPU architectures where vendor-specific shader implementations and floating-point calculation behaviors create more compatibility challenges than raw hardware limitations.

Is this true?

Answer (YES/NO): NO